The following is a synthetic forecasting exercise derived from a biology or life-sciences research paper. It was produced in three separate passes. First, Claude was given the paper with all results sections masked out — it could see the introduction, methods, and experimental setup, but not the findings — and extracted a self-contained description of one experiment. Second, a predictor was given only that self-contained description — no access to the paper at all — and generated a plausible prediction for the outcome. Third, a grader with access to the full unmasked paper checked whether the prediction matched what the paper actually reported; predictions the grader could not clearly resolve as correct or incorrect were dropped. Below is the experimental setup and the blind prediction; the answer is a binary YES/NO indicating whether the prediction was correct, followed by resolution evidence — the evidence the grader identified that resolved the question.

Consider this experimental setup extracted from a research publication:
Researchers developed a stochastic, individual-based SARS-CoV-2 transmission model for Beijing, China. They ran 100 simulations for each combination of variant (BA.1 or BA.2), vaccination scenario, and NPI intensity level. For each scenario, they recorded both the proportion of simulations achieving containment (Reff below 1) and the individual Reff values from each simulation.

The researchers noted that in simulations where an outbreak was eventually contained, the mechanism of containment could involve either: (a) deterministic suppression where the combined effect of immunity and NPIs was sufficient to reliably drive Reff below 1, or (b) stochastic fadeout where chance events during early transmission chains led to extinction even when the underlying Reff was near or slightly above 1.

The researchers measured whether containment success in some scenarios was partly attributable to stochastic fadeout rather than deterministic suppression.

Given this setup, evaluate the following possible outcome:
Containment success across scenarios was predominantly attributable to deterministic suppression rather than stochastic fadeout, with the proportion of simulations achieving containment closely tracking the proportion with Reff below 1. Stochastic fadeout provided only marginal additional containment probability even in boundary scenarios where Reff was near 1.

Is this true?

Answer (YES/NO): NO